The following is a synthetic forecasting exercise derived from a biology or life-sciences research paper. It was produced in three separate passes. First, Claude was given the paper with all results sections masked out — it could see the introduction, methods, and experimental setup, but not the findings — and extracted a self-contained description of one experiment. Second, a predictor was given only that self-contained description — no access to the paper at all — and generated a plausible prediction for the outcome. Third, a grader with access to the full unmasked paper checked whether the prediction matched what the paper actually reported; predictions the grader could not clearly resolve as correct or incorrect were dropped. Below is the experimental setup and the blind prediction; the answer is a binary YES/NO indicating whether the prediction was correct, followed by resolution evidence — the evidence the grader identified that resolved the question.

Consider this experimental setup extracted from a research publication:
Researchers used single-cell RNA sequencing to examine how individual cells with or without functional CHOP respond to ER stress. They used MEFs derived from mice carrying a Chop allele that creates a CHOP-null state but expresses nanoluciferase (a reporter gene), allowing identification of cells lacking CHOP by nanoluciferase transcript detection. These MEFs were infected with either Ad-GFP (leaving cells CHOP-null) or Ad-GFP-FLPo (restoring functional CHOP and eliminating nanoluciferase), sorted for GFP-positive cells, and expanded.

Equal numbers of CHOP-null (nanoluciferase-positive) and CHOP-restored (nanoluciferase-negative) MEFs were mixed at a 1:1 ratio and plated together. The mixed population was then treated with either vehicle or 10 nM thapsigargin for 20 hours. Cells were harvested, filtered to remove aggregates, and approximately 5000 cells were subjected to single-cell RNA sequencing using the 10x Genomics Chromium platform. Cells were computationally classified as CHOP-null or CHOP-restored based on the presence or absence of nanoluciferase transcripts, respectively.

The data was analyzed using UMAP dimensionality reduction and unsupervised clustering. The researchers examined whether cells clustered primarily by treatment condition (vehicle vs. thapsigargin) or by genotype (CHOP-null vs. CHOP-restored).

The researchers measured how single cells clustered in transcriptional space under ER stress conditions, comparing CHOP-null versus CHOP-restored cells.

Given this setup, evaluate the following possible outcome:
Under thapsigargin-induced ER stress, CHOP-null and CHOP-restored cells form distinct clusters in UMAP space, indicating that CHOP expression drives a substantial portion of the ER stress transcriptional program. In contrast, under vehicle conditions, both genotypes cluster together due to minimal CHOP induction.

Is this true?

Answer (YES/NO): NO